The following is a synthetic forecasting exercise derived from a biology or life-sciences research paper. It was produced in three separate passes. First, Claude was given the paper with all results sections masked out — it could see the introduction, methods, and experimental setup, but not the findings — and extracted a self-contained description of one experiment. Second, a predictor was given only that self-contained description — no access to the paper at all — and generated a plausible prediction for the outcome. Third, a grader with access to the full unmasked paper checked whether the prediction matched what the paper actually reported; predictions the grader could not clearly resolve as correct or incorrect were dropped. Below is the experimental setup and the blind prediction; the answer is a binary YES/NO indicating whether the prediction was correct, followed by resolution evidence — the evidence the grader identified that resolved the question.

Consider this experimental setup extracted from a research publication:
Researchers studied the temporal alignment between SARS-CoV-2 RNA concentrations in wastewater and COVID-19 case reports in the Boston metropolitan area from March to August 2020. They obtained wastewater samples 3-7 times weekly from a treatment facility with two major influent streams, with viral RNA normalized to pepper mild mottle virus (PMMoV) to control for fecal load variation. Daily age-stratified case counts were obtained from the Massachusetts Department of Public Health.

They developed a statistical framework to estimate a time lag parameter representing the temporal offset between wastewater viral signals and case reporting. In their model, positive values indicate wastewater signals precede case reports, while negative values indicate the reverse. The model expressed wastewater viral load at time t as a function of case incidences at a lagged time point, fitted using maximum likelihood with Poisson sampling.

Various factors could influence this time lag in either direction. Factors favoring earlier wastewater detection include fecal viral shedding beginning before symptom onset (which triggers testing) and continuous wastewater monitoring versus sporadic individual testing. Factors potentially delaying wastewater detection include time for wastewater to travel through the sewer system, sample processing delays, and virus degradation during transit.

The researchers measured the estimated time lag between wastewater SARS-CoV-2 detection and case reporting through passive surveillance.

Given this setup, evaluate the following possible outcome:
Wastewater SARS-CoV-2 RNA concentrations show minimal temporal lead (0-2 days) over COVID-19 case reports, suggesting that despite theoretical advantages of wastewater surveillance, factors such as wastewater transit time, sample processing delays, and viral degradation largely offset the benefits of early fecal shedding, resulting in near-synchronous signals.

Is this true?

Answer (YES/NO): NO